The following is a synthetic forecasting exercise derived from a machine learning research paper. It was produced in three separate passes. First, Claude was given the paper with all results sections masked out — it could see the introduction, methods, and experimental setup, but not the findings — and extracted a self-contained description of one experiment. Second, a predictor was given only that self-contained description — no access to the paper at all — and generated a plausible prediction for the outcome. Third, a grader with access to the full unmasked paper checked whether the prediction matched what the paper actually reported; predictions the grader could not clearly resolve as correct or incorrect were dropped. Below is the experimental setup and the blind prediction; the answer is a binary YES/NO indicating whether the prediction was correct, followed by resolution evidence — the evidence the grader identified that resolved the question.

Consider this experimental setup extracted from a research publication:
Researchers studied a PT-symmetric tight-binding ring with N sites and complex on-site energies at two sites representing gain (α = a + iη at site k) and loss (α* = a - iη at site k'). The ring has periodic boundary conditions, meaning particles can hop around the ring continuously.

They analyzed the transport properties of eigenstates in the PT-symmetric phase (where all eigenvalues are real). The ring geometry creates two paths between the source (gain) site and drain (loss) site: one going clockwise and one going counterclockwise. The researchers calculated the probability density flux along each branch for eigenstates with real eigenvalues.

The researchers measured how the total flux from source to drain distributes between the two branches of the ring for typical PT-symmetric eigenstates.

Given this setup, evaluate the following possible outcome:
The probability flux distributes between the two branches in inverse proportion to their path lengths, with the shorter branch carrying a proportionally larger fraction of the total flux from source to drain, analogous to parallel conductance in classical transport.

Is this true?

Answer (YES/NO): NO